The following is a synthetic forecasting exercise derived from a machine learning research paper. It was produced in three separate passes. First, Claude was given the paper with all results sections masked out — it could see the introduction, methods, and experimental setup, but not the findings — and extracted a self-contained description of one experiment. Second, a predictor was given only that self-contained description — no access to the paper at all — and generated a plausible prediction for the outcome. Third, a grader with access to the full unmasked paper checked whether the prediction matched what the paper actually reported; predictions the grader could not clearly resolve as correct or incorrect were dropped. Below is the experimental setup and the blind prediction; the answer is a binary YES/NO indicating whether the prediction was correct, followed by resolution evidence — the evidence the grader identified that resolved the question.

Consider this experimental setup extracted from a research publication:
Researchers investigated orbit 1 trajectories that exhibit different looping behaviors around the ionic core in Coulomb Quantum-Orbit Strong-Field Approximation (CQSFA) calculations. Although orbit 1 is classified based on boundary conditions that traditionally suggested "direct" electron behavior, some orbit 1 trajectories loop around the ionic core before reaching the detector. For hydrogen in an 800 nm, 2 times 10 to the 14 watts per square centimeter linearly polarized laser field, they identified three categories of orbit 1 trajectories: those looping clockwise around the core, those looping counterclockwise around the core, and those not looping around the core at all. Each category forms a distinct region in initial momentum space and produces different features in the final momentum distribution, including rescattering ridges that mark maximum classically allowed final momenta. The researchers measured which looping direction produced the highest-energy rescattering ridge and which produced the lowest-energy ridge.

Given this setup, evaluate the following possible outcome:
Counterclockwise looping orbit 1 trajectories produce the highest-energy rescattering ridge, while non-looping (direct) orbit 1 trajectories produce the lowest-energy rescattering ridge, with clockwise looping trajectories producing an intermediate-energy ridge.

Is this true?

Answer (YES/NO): NO